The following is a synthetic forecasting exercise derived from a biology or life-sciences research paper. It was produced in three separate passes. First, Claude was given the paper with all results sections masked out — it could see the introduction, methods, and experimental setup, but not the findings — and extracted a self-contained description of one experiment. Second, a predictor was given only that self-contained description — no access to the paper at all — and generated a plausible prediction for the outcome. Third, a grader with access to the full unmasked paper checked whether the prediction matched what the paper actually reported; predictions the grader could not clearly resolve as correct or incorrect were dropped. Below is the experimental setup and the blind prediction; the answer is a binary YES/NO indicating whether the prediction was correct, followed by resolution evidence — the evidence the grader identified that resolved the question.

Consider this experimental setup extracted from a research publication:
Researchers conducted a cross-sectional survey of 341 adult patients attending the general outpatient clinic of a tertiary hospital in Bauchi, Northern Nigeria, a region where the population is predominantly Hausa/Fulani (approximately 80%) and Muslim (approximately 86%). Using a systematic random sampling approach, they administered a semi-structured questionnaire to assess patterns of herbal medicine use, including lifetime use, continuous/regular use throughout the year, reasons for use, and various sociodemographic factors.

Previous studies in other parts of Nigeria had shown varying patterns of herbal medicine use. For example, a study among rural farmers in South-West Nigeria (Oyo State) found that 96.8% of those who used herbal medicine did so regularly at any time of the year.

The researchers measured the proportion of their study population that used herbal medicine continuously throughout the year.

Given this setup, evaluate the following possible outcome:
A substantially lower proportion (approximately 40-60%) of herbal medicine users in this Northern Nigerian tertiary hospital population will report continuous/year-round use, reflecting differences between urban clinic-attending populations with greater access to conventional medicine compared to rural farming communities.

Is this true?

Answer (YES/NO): NO